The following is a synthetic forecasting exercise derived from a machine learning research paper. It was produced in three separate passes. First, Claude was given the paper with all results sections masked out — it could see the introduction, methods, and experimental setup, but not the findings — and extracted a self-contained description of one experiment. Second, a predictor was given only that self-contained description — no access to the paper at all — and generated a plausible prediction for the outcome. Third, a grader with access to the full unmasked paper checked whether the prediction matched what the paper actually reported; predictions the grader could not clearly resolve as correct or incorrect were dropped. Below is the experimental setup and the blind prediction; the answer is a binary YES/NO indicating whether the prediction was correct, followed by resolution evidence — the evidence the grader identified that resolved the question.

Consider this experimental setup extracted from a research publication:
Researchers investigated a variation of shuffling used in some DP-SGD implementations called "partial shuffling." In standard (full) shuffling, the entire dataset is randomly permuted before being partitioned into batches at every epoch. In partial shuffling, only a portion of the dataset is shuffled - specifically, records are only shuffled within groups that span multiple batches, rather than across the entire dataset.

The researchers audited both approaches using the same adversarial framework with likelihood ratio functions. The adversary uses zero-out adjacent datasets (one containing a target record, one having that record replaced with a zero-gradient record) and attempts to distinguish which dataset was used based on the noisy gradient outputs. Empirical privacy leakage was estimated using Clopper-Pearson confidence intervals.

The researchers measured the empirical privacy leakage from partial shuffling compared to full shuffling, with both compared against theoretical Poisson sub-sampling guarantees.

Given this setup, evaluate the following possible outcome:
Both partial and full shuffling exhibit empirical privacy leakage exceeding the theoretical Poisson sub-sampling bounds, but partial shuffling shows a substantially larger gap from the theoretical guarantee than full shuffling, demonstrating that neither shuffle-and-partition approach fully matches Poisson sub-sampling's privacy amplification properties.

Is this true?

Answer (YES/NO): NO